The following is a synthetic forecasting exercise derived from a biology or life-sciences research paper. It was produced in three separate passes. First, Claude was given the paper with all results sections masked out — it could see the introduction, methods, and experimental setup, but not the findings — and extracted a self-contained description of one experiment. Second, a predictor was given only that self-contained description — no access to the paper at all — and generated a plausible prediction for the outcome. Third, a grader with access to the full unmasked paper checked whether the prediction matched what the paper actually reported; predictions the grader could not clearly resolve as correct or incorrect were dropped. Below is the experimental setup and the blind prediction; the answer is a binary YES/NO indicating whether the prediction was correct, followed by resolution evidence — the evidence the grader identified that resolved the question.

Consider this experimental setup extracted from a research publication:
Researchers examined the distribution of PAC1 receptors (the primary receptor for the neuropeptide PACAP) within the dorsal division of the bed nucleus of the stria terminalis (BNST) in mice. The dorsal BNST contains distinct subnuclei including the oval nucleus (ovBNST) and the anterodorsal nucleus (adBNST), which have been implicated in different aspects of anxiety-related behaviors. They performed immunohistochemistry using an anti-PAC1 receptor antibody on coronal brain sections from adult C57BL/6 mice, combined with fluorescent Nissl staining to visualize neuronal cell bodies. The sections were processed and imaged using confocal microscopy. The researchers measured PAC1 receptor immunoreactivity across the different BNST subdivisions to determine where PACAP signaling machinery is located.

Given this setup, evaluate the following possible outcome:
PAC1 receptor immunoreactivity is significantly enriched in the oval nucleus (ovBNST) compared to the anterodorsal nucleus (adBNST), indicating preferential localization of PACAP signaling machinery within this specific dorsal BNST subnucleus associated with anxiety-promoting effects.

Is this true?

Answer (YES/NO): YES